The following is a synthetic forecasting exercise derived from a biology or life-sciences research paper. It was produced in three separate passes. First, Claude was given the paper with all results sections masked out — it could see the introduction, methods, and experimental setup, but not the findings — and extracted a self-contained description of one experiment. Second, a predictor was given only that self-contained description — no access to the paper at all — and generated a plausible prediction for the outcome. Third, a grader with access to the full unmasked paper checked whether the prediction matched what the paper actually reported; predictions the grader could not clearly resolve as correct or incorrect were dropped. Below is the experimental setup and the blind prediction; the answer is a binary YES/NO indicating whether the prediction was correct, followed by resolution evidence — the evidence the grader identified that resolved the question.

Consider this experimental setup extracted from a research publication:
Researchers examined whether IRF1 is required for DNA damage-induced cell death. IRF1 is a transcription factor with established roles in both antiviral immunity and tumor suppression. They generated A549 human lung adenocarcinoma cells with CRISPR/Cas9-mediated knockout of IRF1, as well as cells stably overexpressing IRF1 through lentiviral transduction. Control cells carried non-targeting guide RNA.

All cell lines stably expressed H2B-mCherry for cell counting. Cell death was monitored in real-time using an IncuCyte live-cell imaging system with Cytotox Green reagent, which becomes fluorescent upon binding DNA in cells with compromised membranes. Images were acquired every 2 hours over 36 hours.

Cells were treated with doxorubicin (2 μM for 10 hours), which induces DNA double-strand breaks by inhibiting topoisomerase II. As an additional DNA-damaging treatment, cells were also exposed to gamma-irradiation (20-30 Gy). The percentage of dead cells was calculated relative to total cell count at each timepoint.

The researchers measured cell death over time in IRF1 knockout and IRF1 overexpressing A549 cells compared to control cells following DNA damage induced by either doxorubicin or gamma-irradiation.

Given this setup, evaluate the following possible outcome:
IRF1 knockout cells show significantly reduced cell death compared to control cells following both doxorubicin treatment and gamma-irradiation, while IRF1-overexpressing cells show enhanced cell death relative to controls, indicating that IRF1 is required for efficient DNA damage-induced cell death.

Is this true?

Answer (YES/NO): NO